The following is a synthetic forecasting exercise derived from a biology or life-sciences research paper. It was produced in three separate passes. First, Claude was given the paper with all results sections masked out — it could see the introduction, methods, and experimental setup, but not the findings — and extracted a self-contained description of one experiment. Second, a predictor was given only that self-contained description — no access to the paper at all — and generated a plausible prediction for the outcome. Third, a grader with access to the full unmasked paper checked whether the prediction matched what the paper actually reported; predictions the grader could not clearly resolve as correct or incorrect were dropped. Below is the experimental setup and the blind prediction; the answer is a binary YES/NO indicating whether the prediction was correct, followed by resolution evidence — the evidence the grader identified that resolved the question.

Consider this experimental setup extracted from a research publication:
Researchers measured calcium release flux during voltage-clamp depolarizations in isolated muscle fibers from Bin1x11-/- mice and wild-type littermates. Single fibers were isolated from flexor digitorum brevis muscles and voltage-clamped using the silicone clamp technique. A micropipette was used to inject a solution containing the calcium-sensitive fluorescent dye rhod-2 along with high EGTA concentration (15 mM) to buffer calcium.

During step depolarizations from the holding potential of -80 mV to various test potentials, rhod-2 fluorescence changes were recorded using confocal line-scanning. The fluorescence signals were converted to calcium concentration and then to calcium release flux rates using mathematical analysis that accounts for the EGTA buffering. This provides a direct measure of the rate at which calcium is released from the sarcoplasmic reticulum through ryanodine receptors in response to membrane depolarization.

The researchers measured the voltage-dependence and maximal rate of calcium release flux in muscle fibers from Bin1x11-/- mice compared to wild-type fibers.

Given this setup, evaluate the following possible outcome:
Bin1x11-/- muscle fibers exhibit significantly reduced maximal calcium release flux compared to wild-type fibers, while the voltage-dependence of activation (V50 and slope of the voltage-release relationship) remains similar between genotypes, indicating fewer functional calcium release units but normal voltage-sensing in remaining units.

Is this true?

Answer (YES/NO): NO